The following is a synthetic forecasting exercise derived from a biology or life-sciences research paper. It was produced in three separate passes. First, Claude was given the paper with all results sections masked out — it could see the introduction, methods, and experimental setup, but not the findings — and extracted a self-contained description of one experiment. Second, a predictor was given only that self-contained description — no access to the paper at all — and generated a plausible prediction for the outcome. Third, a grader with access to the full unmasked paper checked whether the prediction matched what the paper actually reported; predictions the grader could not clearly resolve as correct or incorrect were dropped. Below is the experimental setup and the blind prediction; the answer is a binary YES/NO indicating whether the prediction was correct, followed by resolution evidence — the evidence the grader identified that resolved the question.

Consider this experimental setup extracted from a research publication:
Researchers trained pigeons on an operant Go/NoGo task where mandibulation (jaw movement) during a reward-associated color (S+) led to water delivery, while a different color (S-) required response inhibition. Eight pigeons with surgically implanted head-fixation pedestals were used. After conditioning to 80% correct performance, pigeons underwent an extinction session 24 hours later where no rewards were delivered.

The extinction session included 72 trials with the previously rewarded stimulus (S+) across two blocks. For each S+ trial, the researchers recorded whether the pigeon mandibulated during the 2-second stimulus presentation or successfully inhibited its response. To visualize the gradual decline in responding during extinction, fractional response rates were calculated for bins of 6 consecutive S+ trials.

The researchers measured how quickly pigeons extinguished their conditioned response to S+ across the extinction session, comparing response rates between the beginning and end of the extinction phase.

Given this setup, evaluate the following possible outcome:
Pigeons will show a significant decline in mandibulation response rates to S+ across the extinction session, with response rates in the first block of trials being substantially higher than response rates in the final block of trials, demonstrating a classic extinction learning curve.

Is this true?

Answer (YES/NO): NO